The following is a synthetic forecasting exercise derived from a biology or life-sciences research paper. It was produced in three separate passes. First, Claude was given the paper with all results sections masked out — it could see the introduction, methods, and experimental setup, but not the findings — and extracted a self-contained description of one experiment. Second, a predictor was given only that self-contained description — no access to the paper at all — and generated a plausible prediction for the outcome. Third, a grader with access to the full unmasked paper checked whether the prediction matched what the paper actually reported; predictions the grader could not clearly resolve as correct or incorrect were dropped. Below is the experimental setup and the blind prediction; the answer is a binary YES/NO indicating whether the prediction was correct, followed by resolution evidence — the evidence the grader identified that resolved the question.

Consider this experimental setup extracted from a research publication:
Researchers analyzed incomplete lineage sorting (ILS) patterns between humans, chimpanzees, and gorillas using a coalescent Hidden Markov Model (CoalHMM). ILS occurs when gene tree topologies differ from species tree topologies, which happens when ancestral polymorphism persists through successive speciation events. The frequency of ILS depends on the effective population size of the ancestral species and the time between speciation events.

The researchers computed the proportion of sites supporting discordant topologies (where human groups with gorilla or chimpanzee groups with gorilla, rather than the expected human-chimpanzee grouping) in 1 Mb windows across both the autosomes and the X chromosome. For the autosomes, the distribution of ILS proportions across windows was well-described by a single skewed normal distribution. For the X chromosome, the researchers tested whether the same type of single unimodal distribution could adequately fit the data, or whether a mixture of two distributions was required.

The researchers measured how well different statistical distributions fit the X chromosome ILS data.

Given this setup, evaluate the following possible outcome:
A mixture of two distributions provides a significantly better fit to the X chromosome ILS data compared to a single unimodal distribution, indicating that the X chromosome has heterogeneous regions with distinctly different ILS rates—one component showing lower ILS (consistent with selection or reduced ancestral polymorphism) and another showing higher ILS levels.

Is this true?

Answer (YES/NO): YES